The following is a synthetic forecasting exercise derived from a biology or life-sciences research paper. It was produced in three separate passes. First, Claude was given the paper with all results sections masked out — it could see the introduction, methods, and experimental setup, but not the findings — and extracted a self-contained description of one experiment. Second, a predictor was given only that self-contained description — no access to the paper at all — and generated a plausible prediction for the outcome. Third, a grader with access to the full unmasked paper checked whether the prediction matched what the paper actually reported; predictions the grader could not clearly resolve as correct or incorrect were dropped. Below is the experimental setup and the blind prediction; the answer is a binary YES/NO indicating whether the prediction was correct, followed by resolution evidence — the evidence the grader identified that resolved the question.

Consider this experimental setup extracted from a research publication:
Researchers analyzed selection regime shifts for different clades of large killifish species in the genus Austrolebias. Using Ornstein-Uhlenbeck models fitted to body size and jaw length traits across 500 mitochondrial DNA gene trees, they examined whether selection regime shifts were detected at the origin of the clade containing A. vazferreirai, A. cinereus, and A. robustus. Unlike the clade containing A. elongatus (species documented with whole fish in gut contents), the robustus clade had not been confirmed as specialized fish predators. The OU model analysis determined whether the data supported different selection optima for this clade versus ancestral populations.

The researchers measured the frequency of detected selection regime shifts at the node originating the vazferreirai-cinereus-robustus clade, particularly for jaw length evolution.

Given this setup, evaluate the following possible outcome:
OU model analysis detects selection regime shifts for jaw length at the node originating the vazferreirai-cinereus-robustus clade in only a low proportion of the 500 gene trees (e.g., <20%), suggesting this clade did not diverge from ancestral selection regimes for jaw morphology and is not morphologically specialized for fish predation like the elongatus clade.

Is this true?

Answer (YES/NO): YES